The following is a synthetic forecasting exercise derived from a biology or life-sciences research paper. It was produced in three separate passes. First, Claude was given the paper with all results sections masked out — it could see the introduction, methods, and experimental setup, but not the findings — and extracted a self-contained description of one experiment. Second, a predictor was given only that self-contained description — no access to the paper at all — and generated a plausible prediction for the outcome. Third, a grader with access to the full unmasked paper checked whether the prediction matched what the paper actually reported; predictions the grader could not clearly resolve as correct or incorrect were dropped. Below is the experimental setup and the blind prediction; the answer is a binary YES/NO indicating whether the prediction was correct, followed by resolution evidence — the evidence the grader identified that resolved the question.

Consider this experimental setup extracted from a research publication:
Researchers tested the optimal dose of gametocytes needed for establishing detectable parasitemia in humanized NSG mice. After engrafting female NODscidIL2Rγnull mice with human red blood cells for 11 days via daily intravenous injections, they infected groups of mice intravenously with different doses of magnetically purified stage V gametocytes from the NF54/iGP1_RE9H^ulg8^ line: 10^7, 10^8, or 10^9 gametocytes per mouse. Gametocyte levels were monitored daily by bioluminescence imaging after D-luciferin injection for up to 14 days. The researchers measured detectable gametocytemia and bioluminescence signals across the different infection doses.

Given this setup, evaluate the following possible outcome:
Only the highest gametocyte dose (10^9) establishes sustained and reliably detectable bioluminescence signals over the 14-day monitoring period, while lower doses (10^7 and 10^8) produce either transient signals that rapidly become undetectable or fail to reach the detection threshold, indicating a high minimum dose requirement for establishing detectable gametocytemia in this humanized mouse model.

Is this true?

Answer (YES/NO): NO